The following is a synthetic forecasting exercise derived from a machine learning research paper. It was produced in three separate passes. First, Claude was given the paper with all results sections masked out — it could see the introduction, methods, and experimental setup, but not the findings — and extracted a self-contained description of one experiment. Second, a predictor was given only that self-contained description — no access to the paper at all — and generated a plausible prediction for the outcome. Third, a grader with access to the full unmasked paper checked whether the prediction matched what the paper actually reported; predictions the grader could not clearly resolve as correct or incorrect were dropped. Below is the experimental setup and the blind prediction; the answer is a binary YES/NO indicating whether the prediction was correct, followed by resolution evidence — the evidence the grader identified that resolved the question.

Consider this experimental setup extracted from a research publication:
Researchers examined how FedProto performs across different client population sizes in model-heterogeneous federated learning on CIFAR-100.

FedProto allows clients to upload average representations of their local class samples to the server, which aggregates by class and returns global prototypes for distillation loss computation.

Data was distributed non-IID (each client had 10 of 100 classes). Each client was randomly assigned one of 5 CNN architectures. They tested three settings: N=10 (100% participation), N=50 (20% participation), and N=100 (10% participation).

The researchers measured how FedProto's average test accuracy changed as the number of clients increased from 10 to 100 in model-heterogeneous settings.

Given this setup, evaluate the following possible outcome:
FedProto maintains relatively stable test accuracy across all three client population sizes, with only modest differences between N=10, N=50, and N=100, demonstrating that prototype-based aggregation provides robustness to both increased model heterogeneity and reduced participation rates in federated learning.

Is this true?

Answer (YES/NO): NO